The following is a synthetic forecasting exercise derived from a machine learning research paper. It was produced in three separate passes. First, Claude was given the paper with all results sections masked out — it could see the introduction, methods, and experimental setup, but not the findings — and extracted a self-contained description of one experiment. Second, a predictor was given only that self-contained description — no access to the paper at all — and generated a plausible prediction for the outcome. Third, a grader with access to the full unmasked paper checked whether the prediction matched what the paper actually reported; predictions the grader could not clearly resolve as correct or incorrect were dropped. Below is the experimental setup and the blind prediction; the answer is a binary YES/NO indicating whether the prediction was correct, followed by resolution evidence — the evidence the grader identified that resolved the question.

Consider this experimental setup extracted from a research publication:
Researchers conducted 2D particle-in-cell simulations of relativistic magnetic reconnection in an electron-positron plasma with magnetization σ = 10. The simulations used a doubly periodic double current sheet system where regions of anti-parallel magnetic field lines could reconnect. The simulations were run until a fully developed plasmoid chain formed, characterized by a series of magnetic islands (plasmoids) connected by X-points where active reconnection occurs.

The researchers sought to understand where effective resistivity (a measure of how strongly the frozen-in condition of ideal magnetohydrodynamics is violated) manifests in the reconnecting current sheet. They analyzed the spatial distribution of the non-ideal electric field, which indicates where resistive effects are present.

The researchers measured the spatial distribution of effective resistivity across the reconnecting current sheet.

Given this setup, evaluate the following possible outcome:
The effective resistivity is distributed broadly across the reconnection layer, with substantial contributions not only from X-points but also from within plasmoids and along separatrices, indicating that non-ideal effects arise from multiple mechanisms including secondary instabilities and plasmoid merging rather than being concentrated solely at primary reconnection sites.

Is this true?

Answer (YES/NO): NO